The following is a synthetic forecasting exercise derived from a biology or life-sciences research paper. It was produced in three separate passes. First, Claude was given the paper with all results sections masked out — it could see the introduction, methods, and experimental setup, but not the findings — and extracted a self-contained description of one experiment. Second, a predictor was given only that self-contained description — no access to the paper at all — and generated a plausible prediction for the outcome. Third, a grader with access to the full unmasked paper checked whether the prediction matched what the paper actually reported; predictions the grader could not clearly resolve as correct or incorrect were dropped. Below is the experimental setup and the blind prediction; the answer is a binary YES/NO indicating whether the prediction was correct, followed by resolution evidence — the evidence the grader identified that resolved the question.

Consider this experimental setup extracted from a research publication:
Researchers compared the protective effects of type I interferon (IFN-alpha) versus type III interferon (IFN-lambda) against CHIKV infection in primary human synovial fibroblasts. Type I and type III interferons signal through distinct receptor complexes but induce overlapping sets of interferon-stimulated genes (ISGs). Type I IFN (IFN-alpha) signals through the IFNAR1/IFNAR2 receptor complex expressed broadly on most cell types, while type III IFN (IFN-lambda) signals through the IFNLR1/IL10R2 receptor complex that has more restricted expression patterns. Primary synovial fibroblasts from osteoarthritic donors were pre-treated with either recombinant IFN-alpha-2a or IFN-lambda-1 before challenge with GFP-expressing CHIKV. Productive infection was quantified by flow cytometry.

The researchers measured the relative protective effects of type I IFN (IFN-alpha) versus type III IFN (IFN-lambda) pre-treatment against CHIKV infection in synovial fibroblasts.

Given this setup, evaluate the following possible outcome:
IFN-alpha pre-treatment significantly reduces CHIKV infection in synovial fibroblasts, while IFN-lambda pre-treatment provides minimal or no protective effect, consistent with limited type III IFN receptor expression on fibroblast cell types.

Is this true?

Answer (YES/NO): NO